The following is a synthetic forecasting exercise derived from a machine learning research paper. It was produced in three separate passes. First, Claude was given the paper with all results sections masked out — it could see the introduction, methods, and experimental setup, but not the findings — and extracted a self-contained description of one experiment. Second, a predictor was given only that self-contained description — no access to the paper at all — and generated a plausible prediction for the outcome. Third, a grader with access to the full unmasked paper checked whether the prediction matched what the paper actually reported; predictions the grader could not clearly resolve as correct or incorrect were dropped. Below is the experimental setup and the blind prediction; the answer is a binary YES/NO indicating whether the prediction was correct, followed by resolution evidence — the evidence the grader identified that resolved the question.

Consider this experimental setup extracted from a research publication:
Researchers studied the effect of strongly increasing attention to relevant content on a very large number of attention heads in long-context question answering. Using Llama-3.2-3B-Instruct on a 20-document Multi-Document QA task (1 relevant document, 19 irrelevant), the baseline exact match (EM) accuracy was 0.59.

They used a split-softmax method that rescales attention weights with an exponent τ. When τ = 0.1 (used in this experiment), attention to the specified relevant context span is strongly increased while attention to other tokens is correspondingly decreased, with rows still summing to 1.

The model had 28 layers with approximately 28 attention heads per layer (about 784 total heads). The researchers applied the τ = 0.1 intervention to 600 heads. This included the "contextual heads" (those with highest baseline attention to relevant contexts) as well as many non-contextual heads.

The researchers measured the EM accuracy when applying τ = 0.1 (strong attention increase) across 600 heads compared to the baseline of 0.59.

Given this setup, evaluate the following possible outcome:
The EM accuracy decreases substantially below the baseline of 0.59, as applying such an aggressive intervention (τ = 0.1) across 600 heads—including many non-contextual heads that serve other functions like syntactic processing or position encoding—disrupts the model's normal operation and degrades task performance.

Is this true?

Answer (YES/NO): YES